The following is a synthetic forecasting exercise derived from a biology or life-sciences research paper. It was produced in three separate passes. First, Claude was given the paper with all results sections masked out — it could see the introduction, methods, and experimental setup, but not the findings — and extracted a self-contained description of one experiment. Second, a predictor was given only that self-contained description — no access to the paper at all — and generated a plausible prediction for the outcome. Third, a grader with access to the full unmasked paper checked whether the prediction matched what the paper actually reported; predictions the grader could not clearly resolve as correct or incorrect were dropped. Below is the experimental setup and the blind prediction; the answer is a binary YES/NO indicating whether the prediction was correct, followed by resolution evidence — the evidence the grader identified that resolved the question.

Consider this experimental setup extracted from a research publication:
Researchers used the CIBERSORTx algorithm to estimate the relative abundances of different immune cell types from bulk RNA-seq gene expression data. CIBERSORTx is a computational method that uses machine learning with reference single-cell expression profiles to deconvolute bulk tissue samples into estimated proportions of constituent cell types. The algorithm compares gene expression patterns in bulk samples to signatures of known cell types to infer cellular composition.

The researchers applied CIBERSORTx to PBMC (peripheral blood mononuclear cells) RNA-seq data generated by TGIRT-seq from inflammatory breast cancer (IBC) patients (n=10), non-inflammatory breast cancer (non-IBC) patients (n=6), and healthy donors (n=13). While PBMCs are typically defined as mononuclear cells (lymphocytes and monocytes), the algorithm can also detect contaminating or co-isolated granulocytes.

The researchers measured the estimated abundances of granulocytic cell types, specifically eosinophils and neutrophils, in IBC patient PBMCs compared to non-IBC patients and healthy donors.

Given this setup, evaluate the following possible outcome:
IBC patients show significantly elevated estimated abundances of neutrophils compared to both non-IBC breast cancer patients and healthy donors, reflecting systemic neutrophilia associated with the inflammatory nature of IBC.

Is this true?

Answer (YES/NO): YES